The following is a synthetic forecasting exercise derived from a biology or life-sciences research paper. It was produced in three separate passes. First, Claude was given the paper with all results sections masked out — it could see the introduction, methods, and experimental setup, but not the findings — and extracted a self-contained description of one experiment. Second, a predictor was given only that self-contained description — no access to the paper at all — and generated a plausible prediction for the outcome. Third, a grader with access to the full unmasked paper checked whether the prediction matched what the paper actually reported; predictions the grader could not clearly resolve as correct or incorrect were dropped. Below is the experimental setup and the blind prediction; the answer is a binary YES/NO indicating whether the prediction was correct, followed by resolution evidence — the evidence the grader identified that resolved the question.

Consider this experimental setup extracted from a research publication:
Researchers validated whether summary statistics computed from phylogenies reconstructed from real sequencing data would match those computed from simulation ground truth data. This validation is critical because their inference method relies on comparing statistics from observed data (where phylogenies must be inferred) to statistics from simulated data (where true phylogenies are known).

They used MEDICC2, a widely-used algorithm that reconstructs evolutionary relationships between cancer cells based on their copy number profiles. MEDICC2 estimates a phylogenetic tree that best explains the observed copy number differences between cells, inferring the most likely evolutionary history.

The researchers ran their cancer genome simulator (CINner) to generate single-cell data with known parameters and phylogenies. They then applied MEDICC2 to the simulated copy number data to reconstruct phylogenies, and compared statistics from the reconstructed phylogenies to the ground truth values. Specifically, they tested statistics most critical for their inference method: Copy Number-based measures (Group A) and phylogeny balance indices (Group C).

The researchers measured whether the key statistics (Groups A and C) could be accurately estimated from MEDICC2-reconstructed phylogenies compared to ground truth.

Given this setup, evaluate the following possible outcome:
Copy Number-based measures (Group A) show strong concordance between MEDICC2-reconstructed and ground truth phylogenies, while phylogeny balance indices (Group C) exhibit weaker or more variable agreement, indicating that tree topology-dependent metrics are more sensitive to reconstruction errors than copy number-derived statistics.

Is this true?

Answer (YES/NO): YES